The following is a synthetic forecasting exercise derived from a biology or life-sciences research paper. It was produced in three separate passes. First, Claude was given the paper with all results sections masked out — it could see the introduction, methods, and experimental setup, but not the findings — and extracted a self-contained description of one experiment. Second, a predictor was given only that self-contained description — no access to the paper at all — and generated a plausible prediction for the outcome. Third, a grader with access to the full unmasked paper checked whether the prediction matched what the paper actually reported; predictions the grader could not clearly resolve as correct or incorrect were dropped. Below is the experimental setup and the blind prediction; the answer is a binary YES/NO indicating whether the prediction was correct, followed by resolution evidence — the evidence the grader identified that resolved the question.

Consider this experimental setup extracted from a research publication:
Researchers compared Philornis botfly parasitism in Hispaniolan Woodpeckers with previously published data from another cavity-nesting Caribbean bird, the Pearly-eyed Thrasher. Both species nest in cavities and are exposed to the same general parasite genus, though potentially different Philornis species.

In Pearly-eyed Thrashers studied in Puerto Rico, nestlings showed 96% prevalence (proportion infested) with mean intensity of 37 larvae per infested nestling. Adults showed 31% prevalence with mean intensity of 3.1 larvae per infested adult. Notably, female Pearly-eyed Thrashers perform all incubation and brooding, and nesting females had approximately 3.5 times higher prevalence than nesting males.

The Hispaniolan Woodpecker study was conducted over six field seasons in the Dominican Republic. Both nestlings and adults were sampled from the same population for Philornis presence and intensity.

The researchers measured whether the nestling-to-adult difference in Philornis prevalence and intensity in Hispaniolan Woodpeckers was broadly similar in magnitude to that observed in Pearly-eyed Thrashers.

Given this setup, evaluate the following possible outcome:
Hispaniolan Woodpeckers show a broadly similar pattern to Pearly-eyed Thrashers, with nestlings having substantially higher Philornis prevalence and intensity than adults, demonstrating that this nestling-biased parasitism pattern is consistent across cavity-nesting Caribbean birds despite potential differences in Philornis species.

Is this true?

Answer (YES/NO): NO